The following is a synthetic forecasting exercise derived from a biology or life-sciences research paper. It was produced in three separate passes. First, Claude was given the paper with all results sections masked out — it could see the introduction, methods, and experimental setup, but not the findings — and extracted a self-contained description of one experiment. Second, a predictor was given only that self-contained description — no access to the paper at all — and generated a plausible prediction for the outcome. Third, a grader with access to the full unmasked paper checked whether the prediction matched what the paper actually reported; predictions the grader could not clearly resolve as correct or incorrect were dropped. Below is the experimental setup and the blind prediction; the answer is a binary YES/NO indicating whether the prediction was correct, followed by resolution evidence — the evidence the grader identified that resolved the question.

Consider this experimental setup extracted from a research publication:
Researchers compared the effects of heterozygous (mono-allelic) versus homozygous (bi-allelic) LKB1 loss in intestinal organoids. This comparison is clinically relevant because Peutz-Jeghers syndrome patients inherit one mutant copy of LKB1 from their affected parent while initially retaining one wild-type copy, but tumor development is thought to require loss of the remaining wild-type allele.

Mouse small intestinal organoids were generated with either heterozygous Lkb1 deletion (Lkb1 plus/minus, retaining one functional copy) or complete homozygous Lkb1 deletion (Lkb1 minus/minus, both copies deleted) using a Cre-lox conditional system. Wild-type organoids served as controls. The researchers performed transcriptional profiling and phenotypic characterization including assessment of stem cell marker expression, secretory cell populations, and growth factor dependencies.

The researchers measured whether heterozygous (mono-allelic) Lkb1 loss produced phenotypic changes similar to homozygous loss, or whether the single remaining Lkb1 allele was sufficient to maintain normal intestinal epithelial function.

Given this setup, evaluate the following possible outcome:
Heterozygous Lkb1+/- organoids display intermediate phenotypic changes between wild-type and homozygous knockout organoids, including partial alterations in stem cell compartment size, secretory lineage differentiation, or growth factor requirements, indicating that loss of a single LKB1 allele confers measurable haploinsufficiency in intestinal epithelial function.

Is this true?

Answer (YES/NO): YES